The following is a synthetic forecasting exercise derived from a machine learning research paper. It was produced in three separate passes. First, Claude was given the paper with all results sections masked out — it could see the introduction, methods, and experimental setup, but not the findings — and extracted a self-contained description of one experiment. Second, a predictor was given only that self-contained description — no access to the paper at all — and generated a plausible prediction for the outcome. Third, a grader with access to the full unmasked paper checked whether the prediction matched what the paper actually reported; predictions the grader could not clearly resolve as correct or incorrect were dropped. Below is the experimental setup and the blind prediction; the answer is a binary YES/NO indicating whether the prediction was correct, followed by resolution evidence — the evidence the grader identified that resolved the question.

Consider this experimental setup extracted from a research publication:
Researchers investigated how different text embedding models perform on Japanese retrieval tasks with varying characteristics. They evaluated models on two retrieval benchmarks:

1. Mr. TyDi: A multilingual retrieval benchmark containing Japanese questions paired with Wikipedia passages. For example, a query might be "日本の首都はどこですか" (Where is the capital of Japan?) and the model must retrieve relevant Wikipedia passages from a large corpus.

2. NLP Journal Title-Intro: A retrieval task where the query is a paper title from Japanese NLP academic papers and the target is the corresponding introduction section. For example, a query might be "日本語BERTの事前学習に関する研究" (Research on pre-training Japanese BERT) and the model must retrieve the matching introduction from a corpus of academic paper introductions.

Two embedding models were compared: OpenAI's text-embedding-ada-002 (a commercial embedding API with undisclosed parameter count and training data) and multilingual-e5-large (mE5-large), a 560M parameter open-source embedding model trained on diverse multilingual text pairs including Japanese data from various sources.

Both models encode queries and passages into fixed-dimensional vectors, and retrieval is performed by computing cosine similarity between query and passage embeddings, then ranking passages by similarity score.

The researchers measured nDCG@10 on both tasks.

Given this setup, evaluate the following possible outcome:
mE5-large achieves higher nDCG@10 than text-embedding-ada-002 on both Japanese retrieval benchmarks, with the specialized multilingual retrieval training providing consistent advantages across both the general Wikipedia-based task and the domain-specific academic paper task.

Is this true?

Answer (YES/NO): NO